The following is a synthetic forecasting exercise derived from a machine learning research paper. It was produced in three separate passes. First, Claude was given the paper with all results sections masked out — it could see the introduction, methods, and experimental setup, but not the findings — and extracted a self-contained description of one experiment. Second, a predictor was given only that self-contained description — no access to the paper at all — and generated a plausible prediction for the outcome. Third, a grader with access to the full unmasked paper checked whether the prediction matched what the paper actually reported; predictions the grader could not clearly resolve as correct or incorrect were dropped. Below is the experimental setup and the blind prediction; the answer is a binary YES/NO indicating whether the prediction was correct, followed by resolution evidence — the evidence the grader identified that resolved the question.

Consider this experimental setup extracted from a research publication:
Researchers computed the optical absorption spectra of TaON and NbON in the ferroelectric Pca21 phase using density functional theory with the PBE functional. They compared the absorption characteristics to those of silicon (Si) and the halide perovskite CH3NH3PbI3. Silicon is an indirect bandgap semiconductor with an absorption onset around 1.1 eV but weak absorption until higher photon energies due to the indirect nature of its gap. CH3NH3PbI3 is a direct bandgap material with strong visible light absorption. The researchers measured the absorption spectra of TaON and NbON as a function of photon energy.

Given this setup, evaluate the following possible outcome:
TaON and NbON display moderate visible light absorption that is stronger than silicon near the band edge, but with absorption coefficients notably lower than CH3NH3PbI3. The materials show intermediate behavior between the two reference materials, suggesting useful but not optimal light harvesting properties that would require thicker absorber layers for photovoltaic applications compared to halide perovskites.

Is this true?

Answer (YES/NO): NO